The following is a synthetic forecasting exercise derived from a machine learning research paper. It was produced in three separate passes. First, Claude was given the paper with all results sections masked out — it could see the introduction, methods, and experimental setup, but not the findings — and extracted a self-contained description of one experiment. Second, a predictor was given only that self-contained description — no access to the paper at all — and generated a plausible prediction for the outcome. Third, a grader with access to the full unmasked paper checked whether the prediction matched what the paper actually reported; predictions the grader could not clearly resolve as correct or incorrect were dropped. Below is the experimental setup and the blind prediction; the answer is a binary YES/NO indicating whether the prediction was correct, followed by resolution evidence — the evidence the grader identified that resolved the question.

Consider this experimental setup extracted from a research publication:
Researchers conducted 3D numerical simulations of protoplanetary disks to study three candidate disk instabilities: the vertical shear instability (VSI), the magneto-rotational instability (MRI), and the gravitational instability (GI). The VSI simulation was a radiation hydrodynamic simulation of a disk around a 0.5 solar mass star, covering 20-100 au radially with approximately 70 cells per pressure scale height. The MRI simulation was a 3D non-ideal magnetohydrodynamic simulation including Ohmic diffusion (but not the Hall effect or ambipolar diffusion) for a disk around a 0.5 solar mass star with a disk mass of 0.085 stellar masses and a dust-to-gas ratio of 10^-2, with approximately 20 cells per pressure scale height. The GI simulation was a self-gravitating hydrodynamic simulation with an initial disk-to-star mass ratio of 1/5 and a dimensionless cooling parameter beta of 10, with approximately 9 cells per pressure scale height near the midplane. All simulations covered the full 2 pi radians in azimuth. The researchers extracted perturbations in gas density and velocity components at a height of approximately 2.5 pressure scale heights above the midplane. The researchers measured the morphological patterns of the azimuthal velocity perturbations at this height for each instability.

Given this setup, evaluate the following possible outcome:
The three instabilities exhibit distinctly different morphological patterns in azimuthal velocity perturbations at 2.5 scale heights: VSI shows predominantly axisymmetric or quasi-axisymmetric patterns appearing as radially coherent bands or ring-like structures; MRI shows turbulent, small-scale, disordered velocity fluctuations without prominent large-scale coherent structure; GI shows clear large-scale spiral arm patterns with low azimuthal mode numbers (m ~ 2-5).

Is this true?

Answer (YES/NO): NO